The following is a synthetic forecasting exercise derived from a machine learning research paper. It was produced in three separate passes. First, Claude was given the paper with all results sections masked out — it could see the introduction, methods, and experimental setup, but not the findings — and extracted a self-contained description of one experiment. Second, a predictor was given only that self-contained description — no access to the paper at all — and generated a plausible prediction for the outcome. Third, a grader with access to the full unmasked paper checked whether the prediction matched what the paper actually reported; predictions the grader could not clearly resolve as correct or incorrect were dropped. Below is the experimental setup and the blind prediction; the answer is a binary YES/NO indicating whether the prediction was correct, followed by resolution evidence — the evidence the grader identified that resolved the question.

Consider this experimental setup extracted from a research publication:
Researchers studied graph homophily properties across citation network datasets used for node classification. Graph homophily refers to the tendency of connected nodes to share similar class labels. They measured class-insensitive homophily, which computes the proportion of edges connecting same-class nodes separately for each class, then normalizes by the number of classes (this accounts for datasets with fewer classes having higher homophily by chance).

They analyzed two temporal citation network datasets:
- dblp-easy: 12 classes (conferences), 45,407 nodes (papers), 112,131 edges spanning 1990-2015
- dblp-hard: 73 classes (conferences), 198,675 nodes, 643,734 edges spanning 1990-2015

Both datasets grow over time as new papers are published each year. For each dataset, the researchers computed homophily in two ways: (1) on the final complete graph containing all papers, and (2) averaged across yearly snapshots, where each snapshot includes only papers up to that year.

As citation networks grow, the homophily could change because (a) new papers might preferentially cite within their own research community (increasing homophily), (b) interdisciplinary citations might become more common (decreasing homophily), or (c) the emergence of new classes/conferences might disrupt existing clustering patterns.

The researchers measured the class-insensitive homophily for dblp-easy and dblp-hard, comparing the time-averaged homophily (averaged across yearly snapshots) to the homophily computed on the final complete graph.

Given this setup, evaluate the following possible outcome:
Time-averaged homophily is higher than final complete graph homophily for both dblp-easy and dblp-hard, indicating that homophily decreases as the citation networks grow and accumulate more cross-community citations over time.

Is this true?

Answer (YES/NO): YES